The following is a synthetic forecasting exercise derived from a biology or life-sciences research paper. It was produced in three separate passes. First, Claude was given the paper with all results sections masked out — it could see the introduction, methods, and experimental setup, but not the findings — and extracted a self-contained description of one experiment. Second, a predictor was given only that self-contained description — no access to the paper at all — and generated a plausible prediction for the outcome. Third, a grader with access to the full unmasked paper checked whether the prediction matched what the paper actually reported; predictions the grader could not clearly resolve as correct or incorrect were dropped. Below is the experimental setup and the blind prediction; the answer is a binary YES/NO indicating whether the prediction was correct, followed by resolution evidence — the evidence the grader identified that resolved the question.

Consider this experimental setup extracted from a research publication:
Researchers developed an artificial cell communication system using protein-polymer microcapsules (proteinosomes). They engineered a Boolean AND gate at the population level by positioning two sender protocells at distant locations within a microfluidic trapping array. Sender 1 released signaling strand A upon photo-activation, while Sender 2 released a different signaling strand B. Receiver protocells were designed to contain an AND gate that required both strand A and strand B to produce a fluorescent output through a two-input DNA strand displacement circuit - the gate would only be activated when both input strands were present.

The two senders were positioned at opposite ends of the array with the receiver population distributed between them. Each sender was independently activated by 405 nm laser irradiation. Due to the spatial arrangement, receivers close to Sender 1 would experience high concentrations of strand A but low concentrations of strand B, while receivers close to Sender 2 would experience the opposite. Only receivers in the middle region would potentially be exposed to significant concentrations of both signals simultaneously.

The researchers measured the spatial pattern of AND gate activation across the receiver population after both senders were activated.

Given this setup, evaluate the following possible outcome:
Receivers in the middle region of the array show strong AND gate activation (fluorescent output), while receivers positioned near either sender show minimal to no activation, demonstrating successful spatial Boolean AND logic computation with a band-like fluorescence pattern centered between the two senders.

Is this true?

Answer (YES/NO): YES